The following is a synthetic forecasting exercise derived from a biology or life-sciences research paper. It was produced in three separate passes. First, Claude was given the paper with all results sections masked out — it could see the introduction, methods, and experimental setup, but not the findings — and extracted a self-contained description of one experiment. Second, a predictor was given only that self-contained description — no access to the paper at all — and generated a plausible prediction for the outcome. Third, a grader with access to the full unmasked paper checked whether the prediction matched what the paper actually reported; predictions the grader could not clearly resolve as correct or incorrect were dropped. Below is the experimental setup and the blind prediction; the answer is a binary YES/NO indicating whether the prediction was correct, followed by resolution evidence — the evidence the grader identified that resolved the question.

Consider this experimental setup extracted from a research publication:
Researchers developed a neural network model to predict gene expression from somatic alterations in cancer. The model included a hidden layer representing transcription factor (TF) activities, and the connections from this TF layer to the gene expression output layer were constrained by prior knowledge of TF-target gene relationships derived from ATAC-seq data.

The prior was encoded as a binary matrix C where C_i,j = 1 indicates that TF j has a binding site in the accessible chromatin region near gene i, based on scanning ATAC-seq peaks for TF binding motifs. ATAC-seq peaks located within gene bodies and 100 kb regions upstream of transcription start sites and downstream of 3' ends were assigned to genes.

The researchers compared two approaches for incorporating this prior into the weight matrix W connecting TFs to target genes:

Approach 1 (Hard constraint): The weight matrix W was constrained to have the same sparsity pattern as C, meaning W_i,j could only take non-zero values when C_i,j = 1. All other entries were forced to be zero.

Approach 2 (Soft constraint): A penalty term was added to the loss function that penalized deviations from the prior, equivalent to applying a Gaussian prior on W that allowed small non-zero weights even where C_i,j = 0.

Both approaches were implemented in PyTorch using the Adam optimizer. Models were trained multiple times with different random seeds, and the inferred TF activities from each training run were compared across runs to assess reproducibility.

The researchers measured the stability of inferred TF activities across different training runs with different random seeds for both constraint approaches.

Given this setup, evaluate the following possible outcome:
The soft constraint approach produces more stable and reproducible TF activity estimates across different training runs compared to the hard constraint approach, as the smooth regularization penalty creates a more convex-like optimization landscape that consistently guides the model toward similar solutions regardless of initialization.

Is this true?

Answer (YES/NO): NO